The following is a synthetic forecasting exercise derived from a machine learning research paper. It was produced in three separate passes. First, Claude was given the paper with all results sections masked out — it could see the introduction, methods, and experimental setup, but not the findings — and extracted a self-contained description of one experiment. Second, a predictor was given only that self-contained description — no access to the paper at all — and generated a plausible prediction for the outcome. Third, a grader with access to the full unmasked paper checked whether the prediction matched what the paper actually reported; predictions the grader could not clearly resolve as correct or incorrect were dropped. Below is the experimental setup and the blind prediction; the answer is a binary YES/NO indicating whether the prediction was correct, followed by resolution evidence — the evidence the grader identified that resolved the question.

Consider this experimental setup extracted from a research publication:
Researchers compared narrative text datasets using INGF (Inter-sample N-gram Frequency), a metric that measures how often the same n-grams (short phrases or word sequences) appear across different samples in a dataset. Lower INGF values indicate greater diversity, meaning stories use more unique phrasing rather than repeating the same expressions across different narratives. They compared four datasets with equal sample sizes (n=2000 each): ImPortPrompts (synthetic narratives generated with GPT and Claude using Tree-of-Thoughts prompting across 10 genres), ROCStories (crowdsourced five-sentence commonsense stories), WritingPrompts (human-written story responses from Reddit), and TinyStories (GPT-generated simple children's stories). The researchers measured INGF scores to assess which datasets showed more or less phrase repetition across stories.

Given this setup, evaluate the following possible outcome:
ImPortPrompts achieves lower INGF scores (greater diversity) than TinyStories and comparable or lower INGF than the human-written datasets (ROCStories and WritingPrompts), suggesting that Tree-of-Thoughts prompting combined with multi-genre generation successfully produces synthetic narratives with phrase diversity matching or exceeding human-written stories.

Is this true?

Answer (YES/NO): NO